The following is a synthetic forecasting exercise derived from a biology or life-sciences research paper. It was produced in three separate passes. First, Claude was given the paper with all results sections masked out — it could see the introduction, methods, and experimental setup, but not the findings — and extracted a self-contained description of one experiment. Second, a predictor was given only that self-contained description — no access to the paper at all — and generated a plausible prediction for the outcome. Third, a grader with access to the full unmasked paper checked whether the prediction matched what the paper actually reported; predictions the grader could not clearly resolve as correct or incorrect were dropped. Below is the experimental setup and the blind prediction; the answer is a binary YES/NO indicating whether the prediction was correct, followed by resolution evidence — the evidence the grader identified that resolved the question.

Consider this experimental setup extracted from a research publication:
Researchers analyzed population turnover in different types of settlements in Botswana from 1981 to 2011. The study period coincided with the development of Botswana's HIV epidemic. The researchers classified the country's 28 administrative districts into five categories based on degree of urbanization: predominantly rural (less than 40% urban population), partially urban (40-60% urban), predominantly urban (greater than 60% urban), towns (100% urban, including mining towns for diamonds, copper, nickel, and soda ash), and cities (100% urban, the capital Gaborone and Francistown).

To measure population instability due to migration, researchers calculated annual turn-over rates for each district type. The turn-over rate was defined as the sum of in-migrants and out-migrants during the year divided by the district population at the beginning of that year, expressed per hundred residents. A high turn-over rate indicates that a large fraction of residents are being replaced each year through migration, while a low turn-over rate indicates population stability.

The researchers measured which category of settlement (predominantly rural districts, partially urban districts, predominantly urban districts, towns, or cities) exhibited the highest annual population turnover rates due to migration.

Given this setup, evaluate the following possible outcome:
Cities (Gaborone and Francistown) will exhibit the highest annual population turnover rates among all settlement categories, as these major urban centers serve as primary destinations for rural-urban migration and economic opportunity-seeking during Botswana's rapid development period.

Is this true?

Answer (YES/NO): NO